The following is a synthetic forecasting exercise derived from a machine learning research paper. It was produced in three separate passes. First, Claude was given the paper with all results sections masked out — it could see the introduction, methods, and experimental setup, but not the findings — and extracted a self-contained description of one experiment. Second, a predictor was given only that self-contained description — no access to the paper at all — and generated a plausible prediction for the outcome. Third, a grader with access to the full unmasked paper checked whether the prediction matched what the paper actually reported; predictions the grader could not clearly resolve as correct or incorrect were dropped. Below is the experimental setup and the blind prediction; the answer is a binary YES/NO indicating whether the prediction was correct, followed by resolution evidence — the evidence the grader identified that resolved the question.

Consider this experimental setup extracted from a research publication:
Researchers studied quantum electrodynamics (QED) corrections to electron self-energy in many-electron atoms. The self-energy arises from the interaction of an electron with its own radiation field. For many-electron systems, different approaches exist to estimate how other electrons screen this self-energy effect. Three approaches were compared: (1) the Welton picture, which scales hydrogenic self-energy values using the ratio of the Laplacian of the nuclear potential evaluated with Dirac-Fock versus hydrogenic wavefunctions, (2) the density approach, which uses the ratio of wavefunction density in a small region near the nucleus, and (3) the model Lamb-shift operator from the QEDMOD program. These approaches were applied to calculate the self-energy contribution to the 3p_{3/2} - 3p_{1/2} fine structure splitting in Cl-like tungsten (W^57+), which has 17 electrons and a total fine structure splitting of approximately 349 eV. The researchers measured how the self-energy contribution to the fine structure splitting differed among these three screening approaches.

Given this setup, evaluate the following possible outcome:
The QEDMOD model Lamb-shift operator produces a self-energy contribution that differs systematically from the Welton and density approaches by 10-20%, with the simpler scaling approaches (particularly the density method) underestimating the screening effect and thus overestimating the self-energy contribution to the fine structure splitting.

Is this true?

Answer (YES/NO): NO